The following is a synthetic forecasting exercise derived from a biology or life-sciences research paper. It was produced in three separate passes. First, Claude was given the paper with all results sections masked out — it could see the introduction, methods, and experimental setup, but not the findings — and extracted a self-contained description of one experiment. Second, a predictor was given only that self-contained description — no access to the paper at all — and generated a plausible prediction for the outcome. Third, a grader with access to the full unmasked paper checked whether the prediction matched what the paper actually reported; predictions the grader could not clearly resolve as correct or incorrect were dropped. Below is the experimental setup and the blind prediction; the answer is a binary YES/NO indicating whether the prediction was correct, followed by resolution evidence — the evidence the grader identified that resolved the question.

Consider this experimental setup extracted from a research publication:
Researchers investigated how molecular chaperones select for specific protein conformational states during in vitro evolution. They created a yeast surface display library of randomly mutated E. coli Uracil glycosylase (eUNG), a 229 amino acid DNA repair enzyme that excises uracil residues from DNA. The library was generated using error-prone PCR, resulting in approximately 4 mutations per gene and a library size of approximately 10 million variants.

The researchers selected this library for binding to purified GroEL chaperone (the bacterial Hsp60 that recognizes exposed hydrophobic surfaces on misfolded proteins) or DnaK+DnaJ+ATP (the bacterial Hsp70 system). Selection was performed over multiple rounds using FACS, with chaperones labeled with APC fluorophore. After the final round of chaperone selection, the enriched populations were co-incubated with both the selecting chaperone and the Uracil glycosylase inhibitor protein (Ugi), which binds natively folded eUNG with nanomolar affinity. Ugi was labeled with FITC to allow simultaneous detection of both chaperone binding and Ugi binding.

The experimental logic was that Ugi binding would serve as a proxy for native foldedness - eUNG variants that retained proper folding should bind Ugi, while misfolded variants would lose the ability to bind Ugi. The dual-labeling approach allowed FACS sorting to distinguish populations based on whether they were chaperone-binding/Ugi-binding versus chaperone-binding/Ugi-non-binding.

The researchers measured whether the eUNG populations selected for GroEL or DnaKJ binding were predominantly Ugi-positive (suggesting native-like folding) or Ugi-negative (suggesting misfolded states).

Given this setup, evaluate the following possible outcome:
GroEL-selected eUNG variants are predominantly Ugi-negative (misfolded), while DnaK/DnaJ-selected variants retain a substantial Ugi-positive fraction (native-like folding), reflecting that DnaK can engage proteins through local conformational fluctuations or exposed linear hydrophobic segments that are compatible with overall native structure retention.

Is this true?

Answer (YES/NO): NO